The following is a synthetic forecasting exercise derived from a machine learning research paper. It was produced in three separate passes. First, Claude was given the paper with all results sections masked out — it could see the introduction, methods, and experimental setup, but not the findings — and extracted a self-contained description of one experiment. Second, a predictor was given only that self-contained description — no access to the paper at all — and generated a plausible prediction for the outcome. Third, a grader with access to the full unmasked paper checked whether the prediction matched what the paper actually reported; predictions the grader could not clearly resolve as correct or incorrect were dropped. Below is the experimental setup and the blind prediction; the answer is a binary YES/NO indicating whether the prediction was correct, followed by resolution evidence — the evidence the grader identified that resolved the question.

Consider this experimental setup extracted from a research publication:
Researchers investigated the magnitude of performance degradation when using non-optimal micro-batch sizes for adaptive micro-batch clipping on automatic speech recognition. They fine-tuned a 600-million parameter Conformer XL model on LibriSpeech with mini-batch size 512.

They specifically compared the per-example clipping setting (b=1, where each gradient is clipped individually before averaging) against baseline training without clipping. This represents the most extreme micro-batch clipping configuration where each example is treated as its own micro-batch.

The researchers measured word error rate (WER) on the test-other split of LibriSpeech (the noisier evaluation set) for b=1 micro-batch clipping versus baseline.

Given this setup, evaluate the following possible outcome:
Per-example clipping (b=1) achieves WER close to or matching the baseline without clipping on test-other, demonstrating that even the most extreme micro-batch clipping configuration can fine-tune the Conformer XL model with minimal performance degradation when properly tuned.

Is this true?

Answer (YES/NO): NO